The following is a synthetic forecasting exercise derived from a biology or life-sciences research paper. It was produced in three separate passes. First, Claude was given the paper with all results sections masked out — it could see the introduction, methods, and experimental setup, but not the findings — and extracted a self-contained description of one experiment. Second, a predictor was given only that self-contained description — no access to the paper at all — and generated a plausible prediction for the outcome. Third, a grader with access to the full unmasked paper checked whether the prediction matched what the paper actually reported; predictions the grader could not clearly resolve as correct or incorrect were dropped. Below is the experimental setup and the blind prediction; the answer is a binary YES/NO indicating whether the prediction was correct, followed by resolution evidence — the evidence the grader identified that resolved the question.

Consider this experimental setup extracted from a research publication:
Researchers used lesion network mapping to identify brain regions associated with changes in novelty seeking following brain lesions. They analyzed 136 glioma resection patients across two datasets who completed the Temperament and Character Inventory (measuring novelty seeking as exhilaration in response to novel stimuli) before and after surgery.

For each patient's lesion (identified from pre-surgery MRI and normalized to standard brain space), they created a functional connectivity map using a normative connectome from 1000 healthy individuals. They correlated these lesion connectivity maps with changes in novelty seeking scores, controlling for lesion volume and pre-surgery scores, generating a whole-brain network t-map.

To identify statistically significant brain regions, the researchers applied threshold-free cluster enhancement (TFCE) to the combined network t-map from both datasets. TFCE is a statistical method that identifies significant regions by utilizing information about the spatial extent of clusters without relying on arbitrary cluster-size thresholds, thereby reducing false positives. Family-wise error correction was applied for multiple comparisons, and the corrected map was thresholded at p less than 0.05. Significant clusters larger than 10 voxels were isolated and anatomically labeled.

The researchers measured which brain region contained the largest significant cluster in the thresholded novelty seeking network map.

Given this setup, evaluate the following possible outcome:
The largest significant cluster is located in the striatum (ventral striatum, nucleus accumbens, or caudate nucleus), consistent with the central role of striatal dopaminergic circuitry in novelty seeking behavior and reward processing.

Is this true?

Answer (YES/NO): NO